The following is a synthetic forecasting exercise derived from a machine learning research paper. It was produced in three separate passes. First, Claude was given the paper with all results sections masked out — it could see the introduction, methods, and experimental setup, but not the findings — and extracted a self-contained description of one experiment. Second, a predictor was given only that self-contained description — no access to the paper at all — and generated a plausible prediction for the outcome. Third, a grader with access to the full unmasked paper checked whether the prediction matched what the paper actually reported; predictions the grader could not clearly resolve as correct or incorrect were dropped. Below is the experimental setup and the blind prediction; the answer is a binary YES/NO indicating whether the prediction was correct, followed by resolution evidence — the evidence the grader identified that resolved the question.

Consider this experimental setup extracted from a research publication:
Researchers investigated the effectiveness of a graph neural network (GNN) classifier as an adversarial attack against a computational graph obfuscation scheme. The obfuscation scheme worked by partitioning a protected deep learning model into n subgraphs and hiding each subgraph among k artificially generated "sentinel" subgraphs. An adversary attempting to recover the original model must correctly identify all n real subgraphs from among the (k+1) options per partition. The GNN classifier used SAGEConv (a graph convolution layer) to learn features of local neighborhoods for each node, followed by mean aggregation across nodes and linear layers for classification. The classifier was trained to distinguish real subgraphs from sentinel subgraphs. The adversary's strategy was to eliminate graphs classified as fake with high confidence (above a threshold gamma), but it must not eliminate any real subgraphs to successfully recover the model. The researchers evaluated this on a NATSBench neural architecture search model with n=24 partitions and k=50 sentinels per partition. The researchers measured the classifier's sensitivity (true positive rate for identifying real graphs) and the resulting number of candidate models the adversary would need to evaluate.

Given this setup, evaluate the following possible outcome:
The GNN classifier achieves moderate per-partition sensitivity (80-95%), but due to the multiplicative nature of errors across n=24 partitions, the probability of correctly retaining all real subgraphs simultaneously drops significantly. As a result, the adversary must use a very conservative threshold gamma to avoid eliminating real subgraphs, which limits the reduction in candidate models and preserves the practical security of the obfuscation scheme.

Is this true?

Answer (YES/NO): YES